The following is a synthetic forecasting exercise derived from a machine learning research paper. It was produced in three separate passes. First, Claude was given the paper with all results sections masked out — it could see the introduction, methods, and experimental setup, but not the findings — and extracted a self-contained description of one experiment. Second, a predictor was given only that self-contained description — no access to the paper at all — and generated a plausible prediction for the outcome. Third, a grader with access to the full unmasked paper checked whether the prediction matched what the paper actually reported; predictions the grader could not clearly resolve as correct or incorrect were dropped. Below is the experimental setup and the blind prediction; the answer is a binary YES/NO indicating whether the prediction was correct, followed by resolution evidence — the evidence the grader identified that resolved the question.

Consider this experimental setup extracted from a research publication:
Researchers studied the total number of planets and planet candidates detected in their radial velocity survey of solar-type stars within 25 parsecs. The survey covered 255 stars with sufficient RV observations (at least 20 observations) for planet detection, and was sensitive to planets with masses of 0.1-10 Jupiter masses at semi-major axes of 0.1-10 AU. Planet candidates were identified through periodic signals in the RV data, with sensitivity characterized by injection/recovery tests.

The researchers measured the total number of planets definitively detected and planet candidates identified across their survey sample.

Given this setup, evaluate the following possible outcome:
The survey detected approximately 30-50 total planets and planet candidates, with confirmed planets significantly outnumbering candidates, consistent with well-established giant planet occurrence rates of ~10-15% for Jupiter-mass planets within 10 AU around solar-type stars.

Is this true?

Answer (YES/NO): NO